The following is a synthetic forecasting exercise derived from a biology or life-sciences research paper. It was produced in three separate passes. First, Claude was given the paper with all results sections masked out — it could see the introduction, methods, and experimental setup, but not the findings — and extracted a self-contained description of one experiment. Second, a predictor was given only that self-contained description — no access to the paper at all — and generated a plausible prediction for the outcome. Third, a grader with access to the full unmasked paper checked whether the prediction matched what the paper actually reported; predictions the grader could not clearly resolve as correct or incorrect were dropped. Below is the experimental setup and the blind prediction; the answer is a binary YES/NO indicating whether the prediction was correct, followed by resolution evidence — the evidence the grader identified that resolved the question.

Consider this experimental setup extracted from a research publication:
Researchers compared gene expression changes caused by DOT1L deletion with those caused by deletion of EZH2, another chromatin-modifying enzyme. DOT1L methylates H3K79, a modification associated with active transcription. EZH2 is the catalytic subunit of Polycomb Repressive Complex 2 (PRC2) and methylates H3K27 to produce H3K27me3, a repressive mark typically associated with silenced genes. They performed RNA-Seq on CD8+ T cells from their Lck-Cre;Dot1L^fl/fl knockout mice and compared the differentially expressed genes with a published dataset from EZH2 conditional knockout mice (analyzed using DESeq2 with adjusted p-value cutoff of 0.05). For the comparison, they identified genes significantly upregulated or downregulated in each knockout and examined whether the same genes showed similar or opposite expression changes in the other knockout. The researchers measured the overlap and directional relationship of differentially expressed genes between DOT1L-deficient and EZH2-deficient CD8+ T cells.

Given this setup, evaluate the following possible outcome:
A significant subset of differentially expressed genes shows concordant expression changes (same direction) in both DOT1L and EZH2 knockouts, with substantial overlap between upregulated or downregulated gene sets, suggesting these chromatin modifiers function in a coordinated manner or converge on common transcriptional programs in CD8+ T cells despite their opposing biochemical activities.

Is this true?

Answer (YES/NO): YES